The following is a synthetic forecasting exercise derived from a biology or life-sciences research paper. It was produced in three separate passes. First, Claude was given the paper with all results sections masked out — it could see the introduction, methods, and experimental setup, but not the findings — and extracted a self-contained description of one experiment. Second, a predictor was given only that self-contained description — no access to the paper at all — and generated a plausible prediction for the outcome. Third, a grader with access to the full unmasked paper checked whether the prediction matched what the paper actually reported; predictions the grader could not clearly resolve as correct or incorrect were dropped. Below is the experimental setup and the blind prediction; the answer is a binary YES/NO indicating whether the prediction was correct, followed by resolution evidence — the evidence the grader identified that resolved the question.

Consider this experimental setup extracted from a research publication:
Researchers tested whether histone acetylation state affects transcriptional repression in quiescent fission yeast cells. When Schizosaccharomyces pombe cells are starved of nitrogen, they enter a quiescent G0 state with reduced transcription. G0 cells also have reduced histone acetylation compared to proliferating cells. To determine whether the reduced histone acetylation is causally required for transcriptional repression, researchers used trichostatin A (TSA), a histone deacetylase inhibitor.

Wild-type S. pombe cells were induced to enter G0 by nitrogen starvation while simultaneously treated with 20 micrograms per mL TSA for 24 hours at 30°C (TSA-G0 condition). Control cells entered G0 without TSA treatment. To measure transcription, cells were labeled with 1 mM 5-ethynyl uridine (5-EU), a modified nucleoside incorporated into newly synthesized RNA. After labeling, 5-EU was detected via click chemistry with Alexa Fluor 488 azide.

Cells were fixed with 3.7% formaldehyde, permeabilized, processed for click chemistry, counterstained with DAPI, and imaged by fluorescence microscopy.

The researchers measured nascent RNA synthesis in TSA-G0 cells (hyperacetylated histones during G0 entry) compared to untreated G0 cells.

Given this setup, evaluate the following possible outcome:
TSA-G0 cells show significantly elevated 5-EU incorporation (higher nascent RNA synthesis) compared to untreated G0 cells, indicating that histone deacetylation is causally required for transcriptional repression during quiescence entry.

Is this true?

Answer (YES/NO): NO